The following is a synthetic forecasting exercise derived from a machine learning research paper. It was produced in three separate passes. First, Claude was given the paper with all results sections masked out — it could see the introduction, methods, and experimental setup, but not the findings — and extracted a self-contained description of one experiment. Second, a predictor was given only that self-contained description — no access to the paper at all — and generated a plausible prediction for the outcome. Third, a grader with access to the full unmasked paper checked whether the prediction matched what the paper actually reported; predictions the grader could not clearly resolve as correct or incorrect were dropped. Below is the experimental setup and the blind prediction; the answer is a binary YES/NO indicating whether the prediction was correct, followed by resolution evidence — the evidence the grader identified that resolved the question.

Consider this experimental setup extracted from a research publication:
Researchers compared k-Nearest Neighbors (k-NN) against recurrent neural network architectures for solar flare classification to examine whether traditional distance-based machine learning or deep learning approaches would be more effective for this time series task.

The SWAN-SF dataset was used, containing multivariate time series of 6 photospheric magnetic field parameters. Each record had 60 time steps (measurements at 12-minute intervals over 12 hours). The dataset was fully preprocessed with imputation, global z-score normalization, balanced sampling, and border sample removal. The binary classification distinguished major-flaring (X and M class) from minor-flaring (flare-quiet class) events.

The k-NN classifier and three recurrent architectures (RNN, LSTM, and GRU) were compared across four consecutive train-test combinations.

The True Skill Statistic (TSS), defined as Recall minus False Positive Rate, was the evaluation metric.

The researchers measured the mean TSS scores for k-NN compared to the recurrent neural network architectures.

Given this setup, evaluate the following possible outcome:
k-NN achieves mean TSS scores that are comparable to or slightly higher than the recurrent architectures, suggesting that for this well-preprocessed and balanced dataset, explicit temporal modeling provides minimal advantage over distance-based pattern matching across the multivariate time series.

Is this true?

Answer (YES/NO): NO